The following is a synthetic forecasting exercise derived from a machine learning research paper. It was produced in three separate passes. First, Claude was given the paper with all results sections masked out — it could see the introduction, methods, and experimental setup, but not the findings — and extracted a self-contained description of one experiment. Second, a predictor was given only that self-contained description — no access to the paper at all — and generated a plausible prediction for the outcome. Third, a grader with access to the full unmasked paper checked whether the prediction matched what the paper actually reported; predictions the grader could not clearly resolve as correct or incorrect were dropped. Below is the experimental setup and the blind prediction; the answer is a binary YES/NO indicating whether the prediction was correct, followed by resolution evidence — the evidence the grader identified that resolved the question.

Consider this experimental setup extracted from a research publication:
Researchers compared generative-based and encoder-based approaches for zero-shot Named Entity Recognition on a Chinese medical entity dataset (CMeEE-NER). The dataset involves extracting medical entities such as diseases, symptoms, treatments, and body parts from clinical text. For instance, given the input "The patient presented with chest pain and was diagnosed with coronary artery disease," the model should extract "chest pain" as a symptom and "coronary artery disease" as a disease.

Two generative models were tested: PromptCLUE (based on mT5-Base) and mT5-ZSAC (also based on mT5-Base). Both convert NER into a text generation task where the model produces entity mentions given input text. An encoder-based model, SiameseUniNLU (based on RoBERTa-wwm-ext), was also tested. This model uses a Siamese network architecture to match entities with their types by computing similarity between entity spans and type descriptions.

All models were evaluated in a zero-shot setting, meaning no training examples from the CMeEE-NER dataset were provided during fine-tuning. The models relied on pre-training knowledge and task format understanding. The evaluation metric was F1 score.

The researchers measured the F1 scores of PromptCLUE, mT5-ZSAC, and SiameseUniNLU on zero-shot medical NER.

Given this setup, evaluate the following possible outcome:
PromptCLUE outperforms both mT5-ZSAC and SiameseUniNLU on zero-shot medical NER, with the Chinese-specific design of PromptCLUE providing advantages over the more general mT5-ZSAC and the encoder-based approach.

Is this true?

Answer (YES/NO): NO